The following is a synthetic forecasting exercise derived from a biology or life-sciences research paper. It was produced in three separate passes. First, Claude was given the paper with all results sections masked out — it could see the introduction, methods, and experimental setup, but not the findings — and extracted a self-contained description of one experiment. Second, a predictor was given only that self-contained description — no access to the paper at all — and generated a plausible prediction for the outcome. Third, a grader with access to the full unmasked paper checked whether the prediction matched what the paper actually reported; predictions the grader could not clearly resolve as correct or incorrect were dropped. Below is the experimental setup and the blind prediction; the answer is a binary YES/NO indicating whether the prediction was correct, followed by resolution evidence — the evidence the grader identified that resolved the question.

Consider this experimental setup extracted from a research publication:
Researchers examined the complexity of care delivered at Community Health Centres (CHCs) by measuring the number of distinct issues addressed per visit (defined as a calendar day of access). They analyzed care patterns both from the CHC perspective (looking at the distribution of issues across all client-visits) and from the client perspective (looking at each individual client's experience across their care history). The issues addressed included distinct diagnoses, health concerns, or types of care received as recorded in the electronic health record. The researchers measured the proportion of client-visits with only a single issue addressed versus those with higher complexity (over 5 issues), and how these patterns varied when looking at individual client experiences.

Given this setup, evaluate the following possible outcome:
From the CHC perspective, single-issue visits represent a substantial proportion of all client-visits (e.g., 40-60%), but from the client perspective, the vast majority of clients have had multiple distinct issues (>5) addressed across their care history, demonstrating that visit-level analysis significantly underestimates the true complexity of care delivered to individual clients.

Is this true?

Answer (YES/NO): NO